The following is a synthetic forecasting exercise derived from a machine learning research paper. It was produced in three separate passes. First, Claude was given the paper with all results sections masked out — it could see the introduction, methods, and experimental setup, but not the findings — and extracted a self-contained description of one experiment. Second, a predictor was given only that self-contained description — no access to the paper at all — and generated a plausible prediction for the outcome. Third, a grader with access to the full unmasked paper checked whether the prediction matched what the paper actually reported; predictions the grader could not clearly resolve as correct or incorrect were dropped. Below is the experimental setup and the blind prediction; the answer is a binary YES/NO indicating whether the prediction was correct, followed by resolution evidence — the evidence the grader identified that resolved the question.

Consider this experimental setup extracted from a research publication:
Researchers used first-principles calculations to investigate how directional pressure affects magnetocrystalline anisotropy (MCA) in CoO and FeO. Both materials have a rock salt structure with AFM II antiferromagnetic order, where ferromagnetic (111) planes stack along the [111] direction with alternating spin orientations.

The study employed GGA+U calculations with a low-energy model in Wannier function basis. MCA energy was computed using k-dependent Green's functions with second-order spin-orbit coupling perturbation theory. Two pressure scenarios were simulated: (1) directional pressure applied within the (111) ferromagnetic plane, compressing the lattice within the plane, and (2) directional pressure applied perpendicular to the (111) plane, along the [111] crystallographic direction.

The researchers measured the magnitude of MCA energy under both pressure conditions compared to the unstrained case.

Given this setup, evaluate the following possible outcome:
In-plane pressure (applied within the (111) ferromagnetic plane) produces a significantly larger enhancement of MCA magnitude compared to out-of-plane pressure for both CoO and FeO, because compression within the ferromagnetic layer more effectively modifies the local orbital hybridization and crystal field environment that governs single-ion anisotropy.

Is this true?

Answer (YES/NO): NO